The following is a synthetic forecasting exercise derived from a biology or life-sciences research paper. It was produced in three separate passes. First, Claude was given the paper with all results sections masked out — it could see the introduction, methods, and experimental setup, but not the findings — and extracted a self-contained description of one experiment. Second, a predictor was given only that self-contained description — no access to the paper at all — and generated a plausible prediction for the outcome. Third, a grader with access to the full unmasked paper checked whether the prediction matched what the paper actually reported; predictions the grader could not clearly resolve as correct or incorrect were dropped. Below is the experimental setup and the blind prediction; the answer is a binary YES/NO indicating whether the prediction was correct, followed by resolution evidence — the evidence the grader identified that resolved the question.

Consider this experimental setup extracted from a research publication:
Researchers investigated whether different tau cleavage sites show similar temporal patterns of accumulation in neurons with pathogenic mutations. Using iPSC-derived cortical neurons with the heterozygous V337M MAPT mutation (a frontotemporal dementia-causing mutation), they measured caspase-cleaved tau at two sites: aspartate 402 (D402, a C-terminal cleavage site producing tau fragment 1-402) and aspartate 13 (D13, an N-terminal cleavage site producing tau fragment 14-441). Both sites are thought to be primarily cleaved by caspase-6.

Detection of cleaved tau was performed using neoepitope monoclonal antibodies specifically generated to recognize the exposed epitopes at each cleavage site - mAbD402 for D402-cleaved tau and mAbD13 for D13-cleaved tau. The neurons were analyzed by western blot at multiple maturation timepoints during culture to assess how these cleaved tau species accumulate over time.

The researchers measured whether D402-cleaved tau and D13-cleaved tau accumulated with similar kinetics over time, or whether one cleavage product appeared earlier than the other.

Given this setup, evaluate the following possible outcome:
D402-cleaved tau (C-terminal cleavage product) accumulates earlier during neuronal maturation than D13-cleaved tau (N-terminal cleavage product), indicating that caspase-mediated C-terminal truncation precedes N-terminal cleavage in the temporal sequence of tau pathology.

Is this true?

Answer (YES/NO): NO